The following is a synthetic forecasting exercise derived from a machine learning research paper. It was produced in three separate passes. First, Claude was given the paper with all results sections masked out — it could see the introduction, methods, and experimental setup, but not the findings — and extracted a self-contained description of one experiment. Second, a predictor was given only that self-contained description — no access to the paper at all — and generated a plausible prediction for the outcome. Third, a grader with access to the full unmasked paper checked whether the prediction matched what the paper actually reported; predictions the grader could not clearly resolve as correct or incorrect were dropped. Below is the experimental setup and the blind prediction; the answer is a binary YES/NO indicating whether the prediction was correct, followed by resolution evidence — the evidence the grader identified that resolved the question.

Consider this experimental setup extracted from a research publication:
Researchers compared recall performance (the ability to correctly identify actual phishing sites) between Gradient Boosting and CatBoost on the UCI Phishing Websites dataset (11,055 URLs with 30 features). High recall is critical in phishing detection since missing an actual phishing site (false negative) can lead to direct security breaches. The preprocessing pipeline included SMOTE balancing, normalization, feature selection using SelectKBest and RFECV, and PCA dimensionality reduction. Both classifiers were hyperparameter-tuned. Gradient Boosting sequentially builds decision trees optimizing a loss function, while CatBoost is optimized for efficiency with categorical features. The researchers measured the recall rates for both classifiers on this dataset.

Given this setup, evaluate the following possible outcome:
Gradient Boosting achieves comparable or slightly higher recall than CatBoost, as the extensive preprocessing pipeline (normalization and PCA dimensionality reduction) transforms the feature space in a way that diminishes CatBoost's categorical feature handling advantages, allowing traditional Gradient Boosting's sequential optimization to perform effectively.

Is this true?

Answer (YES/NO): YES